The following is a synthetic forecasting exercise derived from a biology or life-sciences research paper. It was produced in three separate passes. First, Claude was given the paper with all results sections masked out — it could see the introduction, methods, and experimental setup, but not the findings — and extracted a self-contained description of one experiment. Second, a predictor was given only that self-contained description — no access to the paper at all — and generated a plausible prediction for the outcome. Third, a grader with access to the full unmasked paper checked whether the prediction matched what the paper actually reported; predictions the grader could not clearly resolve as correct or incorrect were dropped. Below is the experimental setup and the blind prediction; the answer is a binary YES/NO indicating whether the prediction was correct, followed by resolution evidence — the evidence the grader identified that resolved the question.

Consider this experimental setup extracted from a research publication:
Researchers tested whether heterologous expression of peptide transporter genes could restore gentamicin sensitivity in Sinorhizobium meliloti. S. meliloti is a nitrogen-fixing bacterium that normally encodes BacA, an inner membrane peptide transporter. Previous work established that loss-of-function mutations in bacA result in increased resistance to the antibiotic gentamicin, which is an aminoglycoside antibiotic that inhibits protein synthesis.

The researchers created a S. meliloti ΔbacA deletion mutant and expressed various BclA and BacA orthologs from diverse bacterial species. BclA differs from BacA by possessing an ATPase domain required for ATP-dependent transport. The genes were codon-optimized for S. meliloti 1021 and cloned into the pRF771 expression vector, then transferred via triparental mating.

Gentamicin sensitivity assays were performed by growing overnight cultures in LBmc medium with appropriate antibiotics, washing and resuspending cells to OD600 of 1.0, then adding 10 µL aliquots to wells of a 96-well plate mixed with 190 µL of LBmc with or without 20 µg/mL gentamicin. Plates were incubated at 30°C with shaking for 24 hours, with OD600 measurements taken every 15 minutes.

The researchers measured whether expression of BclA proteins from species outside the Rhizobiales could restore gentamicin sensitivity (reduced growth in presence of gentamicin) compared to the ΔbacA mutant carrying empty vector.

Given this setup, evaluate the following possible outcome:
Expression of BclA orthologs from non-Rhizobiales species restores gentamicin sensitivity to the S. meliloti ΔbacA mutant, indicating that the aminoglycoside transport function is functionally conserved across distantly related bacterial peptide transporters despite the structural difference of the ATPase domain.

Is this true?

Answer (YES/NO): YES